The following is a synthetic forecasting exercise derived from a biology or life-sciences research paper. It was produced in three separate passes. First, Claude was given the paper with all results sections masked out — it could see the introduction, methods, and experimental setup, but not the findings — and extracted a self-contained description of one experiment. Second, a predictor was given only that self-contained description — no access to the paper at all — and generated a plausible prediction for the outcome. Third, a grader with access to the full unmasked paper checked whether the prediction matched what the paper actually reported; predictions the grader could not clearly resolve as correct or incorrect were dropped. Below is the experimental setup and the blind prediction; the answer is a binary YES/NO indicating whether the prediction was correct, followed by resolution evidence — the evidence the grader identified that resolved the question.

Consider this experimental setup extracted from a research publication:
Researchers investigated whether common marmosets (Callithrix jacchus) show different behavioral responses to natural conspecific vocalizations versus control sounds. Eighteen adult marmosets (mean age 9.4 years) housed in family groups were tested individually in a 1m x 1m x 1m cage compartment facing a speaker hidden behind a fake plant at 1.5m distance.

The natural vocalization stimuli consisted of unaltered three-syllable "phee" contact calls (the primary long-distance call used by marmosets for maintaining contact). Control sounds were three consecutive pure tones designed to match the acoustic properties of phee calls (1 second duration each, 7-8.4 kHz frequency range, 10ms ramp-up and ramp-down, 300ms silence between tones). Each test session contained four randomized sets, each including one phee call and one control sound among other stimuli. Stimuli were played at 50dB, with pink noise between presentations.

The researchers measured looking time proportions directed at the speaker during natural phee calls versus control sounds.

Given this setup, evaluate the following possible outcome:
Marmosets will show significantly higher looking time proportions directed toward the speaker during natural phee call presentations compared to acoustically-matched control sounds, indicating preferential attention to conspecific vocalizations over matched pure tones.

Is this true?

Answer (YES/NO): NO